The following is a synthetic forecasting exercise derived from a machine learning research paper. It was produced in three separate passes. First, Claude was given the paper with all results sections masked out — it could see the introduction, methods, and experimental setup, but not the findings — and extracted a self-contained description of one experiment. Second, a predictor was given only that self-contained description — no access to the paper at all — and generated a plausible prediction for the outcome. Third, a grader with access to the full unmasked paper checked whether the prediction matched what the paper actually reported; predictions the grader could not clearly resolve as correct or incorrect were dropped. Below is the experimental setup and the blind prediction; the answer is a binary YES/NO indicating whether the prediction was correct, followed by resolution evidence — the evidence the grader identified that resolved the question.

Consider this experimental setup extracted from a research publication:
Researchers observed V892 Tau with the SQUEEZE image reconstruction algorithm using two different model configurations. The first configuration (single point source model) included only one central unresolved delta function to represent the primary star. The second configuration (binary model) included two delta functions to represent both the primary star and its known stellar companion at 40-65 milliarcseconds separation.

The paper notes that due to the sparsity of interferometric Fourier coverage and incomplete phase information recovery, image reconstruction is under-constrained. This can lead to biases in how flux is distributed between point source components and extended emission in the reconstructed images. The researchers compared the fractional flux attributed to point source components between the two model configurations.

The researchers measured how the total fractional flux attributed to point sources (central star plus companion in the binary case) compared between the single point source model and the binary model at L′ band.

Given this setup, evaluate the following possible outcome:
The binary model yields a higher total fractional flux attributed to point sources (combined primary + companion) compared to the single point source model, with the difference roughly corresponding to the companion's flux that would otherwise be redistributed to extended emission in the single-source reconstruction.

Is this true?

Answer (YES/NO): YES